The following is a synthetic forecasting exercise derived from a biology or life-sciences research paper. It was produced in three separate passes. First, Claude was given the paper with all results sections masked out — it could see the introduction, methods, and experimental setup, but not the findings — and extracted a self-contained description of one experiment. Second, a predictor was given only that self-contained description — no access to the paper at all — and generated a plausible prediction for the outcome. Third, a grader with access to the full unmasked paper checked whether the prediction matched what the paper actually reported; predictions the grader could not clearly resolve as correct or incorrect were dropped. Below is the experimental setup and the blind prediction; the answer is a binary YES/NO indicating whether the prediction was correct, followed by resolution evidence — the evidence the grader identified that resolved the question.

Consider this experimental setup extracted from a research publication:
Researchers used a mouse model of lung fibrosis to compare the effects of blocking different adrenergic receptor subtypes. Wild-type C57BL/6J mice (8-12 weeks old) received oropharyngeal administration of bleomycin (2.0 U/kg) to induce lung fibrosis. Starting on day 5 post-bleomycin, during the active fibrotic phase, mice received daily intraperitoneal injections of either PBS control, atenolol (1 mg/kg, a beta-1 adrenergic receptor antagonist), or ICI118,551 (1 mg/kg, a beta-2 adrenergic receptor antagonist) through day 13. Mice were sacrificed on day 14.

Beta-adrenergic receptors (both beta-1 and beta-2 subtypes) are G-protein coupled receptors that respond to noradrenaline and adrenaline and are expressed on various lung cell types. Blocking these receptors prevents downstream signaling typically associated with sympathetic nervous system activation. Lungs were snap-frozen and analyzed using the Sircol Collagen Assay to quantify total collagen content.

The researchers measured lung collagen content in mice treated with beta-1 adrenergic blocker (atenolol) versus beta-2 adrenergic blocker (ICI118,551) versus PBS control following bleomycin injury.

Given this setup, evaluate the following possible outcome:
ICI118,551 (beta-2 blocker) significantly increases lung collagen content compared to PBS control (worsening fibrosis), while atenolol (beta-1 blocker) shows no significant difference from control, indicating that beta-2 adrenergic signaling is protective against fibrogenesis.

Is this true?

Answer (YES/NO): NO